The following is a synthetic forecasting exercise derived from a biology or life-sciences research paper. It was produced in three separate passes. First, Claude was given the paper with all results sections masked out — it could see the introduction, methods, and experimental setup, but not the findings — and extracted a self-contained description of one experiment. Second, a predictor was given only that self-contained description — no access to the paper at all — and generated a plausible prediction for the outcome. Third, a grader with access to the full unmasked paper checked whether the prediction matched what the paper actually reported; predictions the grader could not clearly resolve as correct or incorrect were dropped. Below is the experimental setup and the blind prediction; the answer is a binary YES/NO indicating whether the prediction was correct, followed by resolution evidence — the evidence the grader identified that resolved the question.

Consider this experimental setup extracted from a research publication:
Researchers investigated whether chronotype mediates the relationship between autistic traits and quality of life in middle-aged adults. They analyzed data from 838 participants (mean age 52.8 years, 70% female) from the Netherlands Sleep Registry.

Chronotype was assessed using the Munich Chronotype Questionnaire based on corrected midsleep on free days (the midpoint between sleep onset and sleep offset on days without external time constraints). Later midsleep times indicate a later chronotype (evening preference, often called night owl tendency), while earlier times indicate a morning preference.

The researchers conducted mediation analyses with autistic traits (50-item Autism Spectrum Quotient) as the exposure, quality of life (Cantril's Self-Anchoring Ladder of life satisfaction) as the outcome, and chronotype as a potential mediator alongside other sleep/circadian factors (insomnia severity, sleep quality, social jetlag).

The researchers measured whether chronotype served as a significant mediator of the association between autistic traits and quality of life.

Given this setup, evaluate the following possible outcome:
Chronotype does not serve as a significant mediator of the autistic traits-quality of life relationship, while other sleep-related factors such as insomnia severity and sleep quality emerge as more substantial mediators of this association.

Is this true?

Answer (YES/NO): NO